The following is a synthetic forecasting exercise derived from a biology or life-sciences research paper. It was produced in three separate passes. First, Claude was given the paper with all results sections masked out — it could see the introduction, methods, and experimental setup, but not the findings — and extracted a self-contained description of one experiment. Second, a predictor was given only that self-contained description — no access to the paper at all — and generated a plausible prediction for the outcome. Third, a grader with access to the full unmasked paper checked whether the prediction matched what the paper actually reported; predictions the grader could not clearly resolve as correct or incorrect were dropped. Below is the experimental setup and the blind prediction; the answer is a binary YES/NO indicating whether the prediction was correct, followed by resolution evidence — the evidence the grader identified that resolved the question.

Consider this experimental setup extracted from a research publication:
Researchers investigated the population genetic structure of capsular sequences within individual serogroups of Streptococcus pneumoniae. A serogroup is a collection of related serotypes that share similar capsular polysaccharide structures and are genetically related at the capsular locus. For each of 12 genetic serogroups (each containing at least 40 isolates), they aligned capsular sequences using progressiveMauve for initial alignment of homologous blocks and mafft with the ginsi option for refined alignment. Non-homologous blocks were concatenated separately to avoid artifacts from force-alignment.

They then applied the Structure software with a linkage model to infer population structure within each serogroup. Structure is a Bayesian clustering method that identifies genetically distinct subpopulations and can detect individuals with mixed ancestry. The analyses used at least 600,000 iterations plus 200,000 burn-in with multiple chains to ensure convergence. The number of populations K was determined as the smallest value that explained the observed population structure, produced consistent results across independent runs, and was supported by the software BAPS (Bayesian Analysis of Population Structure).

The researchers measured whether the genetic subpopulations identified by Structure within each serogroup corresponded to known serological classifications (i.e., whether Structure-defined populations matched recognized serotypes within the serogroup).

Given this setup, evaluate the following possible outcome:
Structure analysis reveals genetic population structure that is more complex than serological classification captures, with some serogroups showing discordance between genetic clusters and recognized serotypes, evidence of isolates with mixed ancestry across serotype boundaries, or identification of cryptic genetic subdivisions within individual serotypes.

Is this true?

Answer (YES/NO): YES